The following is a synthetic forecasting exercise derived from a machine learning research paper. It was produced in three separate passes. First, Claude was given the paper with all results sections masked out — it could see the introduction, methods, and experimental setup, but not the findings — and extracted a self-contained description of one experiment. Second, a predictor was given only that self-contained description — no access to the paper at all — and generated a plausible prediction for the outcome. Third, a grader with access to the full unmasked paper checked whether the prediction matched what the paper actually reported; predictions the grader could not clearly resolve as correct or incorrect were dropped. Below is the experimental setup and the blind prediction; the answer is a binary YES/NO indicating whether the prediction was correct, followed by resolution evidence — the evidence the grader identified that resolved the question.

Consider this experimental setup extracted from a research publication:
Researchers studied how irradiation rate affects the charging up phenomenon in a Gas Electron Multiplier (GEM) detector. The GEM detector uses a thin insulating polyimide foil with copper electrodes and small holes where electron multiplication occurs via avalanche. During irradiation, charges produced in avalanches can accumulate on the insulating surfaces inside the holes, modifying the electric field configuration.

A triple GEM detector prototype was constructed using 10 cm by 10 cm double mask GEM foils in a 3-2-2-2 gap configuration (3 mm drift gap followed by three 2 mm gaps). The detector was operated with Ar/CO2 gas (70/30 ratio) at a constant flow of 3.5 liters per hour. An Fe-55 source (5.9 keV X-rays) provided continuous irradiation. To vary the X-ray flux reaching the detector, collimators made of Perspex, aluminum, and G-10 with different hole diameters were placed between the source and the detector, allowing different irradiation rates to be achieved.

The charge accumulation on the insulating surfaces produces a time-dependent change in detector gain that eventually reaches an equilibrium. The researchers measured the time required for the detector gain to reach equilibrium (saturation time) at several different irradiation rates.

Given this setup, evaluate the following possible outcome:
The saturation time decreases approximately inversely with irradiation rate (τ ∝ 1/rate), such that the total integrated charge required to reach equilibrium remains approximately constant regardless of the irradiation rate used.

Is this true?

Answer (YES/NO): NO